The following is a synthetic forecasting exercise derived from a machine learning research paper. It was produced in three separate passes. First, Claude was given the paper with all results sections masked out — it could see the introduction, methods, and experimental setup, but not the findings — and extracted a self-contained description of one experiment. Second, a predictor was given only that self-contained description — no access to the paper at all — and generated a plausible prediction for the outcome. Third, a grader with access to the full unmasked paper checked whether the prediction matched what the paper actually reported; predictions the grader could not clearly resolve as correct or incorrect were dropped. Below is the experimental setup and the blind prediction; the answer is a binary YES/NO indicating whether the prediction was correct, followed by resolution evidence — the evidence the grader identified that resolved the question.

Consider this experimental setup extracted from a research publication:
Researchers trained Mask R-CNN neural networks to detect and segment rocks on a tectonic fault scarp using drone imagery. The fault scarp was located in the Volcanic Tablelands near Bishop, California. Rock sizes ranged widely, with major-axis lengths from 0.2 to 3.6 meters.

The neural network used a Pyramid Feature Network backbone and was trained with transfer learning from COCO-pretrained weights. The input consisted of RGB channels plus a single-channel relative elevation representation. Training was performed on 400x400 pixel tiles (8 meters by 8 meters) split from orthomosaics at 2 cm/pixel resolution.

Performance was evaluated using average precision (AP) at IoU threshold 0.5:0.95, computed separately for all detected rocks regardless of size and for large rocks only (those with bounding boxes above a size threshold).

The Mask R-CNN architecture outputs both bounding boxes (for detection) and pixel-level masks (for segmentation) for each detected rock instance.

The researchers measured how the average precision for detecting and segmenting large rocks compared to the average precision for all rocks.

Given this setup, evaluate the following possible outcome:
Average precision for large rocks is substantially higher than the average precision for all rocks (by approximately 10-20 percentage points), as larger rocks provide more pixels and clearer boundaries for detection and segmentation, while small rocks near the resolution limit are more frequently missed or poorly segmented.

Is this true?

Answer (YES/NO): NO